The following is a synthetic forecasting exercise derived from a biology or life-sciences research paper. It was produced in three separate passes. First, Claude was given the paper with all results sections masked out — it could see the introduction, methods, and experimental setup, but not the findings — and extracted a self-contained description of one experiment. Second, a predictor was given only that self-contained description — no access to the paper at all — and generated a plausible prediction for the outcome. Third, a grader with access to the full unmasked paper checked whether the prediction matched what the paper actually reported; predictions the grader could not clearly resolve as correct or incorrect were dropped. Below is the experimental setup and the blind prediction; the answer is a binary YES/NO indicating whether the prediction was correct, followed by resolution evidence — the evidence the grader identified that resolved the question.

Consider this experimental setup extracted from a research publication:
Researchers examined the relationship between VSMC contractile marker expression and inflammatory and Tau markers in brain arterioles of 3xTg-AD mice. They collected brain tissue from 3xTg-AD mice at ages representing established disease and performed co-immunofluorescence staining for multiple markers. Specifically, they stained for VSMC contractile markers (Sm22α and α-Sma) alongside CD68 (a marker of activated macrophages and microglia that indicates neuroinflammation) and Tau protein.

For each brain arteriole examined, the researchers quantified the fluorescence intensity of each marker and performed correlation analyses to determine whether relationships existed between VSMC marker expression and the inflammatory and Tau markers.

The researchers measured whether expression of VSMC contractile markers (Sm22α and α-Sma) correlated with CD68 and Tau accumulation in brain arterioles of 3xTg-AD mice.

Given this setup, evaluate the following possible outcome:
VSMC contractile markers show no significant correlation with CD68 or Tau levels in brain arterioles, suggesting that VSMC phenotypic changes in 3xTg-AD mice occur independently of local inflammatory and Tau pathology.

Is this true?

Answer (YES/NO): NO